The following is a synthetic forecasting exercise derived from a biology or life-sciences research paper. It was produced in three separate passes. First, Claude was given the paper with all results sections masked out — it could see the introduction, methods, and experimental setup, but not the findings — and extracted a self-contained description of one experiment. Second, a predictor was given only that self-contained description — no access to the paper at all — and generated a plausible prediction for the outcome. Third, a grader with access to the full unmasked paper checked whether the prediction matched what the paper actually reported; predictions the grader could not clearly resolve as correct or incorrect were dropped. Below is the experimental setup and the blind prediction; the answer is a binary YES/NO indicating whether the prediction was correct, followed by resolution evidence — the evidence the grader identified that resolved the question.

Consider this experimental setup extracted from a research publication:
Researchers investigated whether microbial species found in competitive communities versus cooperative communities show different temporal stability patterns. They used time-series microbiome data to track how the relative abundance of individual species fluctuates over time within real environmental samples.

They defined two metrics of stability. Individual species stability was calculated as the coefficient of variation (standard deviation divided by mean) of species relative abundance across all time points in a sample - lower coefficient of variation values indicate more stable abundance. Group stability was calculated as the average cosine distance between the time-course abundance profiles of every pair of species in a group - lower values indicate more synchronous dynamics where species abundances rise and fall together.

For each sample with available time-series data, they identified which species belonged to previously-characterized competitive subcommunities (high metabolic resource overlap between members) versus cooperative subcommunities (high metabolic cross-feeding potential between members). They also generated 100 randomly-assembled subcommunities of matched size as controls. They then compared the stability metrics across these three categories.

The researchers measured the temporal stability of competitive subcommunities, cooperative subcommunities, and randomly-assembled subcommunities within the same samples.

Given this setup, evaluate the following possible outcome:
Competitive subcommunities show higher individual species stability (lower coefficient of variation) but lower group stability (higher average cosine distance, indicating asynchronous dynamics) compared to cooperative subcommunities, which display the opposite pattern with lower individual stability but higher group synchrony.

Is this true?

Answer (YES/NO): NO